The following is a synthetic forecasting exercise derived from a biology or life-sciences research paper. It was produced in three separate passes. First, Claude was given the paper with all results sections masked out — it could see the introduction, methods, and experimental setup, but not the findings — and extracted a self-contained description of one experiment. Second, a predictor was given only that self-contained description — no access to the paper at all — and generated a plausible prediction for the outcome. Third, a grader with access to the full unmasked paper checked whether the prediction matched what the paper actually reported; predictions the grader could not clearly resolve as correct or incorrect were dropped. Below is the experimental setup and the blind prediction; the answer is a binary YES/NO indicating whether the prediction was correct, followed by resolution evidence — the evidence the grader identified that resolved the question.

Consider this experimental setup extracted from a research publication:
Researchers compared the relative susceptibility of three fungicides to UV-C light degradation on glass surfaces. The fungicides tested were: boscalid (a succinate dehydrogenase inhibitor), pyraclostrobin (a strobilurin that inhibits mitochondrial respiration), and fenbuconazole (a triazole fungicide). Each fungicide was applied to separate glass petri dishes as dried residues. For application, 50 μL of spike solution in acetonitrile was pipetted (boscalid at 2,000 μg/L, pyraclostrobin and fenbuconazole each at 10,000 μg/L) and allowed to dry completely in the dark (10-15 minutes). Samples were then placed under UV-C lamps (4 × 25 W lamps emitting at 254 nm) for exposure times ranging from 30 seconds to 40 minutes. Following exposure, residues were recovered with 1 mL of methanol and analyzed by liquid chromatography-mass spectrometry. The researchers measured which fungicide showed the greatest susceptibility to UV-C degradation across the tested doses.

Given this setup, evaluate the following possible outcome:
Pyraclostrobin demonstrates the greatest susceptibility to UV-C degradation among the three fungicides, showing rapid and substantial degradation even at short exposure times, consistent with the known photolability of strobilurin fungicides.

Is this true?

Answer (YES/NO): YES